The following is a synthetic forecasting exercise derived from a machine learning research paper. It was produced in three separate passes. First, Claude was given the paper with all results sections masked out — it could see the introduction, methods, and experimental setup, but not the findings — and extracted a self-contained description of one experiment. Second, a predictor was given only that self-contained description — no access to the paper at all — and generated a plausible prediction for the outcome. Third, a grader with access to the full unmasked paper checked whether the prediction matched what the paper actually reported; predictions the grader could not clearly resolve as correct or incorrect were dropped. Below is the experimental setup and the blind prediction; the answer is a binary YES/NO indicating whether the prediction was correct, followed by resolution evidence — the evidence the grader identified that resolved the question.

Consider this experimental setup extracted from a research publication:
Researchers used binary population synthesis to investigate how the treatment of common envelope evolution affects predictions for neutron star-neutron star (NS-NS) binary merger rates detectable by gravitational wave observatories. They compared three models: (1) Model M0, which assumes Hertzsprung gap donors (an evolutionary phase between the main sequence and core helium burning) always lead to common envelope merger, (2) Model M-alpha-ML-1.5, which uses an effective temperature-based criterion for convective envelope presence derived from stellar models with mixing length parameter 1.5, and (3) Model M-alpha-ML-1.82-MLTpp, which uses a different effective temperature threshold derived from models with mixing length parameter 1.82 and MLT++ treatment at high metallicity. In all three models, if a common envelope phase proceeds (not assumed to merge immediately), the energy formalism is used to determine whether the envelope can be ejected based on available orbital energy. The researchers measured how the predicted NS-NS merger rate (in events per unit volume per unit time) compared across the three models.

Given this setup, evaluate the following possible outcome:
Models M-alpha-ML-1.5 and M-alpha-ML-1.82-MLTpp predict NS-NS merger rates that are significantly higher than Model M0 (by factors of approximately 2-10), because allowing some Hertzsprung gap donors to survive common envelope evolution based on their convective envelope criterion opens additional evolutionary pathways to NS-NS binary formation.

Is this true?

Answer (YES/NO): NO